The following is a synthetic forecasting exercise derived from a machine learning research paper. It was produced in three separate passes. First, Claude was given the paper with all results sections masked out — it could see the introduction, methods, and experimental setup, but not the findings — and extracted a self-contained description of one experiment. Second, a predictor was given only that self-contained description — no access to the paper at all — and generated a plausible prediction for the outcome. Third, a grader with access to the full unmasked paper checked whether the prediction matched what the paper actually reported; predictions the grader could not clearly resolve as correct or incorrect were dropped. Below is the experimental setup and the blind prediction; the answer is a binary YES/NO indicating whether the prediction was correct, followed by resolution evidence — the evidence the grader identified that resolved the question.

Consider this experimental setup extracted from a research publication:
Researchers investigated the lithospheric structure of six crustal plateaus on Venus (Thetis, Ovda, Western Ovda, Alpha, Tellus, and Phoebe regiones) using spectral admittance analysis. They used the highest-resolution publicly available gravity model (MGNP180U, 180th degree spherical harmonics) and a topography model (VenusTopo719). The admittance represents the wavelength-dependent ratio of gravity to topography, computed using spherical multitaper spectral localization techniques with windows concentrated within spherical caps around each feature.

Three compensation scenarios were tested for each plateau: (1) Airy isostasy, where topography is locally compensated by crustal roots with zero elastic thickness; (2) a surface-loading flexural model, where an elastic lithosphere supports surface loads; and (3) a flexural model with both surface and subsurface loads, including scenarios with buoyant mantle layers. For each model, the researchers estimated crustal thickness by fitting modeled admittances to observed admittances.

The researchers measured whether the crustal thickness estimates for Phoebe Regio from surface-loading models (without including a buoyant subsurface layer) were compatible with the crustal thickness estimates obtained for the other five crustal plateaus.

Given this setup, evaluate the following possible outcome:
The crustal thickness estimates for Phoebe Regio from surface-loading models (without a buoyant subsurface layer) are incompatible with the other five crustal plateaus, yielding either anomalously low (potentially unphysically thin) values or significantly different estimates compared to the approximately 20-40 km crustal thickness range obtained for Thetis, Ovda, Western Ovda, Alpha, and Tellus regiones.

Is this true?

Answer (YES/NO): YES